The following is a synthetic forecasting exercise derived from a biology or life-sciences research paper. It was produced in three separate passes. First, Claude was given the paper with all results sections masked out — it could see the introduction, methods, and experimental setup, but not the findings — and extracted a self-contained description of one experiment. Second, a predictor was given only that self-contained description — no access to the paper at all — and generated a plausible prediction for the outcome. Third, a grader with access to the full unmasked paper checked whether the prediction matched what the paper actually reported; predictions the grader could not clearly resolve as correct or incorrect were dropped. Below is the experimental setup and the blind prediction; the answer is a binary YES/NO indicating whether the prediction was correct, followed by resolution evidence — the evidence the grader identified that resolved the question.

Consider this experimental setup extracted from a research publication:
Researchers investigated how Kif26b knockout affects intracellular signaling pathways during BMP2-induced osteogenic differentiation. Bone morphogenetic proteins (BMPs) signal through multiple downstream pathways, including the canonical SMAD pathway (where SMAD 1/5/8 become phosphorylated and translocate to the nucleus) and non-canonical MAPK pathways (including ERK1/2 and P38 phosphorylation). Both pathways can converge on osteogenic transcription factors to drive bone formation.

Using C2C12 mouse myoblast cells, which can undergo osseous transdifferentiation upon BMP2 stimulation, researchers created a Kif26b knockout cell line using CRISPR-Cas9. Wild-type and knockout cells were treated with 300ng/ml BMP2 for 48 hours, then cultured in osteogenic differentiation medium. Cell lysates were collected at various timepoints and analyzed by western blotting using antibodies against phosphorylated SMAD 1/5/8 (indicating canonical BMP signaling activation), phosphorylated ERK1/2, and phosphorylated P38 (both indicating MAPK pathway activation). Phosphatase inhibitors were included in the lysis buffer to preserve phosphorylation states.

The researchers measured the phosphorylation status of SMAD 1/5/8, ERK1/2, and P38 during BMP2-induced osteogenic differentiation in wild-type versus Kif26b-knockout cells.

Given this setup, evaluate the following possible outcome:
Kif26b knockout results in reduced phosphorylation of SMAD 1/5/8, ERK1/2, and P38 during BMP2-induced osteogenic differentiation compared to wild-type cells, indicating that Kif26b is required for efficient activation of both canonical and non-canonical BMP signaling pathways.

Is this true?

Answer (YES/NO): NO